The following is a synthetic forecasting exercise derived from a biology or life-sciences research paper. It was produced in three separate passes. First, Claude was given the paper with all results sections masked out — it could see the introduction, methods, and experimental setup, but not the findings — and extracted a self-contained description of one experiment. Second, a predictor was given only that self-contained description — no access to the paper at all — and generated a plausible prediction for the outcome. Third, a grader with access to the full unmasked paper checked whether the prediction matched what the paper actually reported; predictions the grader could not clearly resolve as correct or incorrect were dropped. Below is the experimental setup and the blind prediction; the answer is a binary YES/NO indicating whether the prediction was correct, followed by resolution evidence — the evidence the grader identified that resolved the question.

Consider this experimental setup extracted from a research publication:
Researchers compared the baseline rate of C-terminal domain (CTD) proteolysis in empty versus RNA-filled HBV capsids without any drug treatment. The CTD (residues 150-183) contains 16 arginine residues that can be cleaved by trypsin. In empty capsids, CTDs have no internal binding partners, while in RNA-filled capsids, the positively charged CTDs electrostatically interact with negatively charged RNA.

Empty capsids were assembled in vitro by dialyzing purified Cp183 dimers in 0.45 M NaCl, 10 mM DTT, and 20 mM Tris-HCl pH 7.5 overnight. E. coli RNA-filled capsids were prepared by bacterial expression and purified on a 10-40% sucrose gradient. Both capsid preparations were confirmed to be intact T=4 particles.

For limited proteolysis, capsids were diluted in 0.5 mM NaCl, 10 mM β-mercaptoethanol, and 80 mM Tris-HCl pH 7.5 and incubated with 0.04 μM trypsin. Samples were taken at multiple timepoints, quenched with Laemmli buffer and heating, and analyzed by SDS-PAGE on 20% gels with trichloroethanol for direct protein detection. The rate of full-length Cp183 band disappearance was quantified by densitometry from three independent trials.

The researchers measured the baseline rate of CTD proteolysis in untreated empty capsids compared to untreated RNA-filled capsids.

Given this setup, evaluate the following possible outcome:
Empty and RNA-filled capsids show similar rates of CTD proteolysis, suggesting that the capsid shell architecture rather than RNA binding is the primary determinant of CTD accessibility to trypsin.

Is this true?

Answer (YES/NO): NO